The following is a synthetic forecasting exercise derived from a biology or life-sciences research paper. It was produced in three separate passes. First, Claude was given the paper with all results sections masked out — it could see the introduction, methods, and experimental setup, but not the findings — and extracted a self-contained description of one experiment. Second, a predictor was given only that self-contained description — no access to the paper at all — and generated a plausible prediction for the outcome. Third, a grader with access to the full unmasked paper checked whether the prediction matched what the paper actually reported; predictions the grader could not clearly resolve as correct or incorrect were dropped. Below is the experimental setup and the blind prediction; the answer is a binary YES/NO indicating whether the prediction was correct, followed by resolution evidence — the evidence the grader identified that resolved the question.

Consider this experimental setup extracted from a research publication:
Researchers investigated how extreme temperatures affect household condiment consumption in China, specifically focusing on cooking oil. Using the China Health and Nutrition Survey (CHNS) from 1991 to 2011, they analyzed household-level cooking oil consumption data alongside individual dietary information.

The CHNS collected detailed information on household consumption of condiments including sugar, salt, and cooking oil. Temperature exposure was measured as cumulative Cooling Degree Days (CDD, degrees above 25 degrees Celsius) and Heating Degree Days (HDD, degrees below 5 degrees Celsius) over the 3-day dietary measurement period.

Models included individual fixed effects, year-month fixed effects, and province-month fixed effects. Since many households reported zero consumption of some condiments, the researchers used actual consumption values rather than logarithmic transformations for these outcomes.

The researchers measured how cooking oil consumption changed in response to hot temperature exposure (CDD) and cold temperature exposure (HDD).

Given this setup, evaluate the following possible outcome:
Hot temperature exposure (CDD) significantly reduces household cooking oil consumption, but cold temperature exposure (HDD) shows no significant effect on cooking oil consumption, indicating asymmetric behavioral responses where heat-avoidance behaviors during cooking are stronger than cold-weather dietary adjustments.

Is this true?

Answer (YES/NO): NO